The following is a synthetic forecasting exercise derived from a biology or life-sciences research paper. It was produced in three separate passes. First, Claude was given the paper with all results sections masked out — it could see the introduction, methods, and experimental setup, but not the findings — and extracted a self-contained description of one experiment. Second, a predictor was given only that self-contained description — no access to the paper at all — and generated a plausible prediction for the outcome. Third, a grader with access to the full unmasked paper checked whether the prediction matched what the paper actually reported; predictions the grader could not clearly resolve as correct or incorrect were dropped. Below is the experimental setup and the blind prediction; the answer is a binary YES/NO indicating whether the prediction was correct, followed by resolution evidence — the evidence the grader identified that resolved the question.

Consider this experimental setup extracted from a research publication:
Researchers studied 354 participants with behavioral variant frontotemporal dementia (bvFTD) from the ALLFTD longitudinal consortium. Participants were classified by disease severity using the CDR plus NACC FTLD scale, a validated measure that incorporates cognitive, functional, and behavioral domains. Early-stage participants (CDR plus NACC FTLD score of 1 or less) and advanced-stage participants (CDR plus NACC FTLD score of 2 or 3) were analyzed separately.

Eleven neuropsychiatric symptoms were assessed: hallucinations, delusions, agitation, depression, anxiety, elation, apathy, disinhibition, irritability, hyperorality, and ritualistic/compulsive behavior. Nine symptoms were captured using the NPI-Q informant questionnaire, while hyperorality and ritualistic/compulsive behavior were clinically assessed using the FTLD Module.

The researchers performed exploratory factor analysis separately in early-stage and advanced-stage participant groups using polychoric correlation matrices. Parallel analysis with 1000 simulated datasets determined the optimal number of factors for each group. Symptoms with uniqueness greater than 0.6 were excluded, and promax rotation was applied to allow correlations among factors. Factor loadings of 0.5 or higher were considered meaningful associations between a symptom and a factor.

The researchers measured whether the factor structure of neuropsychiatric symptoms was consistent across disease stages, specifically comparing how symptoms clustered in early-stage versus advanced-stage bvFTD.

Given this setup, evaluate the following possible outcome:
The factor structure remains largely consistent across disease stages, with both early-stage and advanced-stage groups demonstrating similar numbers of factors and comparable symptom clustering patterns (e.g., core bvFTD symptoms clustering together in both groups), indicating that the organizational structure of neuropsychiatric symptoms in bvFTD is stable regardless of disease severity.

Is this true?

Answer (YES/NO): YES